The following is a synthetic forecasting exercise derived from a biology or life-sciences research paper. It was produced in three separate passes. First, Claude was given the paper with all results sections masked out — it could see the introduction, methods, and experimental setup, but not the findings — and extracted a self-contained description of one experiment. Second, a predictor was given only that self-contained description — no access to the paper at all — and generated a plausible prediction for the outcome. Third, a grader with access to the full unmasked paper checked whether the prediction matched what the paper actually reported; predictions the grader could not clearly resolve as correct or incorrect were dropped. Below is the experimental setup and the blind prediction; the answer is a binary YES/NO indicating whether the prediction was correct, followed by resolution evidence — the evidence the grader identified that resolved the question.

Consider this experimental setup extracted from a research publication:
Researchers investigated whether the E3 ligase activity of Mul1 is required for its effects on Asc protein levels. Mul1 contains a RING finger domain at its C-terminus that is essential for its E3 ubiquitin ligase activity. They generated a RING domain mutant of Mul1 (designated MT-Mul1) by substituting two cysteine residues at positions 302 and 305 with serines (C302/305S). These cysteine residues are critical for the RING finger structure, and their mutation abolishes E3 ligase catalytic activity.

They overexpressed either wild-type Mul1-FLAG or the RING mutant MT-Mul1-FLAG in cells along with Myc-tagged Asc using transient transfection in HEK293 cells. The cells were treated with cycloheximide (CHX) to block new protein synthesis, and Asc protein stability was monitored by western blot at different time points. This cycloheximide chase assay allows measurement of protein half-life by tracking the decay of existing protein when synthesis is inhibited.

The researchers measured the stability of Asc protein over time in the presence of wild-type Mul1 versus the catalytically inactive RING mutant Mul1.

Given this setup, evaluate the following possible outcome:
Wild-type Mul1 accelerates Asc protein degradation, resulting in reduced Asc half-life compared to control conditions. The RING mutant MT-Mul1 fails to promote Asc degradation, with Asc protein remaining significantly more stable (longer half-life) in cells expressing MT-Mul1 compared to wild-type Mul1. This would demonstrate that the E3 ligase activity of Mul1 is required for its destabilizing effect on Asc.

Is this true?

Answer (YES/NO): YES